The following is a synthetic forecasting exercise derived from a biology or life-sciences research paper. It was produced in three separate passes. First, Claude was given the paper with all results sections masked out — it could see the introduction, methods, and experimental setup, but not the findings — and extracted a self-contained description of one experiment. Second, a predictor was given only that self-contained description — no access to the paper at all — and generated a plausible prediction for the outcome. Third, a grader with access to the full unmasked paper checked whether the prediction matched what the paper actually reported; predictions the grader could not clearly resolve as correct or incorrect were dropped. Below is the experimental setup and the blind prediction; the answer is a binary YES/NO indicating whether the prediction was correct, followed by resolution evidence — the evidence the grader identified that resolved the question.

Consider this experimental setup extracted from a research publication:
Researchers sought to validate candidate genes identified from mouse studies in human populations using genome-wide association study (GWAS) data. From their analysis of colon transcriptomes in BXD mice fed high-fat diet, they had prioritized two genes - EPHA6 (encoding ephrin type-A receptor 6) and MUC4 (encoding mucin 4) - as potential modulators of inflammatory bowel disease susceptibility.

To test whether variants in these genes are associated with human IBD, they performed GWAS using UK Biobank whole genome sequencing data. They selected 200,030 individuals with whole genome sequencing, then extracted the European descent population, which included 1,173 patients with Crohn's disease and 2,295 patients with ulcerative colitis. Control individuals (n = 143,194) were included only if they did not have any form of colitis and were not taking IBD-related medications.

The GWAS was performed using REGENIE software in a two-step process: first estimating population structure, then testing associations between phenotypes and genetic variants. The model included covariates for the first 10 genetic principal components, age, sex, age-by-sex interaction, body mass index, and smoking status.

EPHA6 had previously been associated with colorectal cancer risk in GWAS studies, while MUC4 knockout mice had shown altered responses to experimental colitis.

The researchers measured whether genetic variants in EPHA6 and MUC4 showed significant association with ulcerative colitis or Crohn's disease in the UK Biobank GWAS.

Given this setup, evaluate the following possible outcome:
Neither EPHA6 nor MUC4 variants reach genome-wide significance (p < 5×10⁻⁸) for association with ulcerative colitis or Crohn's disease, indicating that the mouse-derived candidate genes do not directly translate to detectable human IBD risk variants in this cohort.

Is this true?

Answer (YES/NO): NO